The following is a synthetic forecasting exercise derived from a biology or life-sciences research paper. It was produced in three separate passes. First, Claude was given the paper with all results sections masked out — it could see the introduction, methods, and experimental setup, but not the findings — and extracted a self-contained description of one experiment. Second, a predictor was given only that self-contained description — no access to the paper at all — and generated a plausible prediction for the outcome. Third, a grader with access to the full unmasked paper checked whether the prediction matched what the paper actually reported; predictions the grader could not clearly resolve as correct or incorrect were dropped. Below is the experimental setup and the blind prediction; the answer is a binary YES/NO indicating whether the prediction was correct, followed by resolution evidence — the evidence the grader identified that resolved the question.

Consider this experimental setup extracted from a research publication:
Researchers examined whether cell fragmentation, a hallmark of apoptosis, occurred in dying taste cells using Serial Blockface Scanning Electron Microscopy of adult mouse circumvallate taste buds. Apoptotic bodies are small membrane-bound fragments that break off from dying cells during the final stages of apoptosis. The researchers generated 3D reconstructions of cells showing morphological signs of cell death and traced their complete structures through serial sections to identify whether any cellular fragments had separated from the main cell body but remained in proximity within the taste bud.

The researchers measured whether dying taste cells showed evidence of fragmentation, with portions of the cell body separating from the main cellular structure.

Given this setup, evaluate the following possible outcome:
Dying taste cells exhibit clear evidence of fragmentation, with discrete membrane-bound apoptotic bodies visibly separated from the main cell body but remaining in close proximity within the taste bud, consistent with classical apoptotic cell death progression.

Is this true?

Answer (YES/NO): YES